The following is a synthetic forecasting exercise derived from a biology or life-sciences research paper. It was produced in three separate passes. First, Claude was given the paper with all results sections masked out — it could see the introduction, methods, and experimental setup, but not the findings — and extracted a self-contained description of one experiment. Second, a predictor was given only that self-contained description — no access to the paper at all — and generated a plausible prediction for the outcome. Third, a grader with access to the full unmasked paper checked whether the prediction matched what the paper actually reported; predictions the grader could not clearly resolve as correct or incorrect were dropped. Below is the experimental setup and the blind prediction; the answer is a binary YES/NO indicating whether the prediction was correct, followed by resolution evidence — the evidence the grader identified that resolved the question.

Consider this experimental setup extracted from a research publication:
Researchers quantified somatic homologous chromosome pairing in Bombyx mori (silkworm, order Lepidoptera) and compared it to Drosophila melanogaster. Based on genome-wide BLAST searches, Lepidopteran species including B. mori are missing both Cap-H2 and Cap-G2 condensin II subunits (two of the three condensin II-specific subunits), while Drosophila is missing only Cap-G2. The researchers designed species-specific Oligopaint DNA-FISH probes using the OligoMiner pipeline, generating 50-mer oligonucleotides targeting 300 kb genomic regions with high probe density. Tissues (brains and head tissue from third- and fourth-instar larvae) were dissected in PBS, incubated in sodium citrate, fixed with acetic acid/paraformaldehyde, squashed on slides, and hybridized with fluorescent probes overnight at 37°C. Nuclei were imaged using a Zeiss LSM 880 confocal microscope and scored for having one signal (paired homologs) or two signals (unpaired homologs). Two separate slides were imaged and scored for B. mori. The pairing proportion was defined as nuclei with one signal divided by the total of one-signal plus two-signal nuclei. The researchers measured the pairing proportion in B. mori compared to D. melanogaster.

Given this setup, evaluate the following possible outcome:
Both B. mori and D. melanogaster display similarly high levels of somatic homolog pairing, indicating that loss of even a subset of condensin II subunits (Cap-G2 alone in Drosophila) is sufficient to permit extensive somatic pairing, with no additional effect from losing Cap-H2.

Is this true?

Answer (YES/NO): NO